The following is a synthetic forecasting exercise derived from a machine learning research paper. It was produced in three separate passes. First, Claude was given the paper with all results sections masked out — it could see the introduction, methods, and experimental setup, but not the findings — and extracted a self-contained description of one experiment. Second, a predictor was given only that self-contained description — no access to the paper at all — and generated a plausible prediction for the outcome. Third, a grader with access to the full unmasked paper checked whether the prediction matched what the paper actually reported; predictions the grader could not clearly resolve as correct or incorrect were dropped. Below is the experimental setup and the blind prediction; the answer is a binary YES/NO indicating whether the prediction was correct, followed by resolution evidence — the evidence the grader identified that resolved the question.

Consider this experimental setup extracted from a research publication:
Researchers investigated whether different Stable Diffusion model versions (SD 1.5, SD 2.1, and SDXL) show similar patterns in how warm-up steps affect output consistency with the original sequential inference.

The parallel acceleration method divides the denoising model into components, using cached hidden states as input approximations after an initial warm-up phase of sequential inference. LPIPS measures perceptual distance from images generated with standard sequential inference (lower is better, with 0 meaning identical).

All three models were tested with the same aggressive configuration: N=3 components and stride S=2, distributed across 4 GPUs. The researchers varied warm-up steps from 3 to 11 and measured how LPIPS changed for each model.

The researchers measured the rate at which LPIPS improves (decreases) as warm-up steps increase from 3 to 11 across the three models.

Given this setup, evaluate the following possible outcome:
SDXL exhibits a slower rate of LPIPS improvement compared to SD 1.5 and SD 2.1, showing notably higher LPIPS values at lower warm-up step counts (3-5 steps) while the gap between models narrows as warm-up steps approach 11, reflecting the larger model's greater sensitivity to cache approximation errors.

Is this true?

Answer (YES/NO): NO